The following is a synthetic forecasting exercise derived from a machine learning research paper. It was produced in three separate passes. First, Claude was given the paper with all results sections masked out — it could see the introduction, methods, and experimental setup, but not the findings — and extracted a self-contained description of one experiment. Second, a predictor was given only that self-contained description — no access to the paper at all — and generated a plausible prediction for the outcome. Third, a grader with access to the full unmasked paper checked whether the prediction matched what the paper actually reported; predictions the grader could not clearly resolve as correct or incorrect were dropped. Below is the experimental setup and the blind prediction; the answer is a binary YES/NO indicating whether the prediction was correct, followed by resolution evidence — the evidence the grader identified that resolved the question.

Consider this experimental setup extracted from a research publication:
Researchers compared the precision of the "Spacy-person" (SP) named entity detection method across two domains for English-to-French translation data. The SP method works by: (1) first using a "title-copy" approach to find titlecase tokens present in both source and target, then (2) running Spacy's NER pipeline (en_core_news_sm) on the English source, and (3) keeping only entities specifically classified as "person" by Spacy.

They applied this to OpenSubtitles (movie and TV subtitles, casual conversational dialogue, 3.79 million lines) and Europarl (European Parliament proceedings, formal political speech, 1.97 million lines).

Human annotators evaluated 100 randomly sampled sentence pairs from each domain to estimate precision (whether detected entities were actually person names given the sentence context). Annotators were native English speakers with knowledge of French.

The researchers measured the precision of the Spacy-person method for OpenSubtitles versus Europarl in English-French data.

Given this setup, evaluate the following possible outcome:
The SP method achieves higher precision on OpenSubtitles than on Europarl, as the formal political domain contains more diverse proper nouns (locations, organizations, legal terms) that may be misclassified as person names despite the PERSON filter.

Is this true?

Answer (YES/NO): YES